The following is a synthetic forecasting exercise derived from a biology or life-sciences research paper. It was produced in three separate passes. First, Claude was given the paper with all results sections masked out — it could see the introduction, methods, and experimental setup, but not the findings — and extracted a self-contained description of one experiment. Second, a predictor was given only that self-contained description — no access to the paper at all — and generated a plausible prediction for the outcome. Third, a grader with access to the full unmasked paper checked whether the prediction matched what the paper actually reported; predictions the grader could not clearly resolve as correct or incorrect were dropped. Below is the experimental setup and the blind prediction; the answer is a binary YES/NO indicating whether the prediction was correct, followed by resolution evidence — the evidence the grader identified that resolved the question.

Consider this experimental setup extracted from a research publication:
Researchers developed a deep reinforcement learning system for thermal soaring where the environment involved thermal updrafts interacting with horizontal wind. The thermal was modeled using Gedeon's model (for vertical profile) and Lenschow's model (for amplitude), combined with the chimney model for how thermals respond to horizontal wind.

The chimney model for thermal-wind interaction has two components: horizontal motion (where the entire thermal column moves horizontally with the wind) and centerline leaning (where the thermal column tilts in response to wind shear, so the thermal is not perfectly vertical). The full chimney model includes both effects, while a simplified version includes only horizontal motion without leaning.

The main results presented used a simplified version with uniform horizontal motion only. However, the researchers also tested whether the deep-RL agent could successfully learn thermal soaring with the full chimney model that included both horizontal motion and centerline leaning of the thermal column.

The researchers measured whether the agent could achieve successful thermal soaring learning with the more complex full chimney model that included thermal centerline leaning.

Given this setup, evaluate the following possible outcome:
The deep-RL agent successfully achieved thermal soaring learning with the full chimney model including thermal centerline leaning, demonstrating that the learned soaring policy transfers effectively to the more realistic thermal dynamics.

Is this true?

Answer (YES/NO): YES